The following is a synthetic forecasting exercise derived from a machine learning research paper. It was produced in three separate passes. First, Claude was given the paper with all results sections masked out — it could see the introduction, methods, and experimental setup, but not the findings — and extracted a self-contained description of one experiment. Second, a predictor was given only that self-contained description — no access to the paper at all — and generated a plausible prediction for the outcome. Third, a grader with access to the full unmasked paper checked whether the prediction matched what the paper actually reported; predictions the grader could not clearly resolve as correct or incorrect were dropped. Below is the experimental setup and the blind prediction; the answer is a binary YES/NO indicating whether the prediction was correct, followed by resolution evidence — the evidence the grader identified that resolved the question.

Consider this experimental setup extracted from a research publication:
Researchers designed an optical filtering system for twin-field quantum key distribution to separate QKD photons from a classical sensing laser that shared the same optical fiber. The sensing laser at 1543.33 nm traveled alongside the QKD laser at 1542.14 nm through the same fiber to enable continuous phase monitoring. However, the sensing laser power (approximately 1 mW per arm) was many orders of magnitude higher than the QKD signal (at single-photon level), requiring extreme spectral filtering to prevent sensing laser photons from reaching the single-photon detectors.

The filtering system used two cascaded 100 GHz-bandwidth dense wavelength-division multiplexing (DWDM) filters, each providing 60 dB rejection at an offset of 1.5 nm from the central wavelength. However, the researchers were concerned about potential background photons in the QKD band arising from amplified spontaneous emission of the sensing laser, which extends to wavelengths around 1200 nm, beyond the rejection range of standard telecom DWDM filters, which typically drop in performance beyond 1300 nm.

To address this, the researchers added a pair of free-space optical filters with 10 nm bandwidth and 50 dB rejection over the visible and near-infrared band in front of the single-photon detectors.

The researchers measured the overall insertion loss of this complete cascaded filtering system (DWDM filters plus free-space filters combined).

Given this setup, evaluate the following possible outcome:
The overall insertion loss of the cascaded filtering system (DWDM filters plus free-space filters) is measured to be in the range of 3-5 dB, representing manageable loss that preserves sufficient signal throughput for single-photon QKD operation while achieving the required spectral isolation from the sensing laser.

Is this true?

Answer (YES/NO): NO